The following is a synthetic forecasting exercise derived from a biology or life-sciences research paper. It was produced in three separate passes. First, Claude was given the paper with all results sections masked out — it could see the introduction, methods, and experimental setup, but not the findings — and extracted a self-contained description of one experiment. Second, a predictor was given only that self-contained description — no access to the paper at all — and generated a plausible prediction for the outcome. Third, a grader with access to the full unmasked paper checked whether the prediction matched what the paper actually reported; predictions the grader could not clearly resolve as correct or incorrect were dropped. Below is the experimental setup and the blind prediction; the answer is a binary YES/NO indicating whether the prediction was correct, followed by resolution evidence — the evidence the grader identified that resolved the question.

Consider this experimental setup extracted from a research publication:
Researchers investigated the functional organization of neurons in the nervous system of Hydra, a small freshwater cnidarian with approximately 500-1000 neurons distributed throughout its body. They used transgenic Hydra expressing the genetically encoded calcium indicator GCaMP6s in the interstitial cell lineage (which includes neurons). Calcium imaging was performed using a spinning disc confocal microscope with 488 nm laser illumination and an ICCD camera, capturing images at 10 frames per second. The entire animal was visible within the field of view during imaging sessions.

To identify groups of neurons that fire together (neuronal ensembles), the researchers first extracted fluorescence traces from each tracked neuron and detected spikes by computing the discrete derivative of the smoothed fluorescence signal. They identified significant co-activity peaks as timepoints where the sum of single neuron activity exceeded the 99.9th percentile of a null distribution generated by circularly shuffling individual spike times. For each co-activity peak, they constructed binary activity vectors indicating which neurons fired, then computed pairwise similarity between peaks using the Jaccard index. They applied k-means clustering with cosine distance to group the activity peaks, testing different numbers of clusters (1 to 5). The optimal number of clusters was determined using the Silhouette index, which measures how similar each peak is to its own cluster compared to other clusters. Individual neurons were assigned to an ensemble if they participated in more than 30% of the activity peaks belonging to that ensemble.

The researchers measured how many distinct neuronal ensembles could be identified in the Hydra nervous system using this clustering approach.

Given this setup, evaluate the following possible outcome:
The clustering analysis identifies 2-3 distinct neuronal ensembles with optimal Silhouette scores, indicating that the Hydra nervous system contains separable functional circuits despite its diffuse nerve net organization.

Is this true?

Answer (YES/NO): YES